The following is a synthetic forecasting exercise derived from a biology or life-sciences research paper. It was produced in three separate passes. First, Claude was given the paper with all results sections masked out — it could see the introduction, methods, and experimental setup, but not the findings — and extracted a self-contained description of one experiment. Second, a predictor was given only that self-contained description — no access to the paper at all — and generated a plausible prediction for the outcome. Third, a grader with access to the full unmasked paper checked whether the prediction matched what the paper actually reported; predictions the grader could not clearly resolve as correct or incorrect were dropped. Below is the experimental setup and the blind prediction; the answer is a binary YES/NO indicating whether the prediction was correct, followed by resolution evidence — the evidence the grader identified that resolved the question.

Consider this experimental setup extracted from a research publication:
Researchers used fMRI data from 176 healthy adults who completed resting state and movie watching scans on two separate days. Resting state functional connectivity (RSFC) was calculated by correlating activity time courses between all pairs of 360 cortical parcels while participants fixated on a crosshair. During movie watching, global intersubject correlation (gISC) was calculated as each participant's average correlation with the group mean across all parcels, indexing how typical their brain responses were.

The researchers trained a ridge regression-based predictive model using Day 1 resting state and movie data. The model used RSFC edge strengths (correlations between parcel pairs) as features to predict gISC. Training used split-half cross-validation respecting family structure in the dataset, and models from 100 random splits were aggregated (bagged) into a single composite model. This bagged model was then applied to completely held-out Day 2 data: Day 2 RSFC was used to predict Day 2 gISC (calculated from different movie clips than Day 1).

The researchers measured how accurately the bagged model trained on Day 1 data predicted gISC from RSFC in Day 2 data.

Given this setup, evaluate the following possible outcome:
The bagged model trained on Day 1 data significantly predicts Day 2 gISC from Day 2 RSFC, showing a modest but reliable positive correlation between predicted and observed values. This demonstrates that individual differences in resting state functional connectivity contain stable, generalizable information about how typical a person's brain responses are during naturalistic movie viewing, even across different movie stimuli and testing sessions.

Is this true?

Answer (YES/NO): YES